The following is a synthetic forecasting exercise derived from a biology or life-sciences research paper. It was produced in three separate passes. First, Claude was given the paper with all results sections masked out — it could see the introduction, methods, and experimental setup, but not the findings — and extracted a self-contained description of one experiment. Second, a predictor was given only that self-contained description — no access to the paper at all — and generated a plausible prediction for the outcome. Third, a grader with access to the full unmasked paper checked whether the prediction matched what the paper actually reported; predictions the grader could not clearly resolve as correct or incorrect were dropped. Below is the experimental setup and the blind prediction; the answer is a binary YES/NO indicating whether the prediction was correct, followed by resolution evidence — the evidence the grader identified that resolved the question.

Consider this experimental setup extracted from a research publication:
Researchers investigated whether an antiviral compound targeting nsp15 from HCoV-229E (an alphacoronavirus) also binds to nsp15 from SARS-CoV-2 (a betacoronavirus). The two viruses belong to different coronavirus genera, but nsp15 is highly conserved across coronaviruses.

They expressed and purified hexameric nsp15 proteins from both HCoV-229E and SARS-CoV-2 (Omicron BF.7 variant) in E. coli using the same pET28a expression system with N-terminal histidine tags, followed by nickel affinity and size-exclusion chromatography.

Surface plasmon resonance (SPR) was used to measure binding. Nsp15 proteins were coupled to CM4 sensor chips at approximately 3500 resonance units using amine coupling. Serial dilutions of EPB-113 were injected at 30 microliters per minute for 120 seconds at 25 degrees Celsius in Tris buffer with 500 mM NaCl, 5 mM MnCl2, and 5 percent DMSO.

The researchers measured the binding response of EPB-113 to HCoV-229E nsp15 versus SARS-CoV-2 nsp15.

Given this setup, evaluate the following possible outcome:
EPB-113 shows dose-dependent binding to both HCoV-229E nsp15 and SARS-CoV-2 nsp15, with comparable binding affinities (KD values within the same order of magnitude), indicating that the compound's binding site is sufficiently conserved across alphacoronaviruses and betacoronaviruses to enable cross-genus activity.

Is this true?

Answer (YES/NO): YES